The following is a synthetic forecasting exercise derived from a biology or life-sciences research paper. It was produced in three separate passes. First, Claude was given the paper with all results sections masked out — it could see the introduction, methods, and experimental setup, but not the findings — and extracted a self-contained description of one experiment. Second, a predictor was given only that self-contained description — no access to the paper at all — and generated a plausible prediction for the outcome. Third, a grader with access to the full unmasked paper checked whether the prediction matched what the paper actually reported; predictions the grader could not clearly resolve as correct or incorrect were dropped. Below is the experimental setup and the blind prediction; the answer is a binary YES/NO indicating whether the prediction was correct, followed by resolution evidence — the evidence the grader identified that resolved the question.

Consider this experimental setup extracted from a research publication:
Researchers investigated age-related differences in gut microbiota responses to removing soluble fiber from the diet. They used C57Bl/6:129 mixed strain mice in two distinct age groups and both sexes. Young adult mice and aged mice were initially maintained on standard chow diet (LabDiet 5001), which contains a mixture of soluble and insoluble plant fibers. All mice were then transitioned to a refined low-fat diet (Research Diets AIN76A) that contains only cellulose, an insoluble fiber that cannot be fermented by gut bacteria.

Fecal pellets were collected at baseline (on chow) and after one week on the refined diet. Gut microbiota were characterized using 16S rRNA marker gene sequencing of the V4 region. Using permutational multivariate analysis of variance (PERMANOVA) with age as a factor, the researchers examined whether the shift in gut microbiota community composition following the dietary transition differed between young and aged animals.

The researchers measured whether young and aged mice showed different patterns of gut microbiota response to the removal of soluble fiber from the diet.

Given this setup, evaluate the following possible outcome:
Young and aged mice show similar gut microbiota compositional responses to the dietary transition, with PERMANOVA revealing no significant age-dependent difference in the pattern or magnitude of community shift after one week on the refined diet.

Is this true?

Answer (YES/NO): NO